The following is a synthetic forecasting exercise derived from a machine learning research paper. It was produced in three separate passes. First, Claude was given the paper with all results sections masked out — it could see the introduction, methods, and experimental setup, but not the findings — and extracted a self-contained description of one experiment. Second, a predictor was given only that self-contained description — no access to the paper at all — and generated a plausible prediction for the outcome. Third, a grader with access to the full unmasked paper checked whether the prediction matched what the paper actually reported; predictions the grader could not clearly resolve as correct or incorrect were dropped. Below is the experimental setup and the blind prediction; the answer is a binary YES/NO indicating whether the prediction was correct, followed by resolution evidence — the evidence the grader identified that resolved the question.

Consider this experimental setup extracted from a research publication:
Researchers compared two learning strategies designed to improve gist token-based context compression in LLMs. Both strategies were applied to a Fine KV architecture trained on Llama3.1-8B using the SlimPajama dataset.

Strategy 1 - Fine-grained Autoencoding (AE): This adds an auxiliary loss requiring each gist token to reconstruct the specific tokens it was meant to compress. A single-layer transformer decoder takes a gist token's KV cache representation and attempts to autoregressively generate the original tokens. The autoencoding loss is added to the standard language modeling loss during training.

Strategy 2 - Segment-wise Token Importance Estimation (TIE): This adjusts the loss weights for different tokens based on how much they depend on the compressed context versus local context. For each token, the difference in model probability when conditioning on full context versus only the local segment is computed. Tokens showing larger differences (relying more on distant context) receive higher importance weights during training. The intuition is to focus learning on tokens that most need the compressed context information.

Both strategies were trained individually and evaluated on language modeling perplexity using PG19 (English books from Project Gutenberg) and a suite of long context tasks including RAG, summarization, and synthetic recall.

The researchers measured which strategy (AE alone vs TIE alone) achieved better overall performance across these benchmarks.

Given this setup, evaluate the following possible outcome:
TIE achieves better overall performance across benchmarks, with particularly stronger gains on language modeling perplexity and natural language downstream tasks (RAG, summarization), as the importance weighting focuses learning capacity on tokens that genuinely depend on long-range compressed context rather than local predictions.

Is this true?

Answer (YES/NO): NO